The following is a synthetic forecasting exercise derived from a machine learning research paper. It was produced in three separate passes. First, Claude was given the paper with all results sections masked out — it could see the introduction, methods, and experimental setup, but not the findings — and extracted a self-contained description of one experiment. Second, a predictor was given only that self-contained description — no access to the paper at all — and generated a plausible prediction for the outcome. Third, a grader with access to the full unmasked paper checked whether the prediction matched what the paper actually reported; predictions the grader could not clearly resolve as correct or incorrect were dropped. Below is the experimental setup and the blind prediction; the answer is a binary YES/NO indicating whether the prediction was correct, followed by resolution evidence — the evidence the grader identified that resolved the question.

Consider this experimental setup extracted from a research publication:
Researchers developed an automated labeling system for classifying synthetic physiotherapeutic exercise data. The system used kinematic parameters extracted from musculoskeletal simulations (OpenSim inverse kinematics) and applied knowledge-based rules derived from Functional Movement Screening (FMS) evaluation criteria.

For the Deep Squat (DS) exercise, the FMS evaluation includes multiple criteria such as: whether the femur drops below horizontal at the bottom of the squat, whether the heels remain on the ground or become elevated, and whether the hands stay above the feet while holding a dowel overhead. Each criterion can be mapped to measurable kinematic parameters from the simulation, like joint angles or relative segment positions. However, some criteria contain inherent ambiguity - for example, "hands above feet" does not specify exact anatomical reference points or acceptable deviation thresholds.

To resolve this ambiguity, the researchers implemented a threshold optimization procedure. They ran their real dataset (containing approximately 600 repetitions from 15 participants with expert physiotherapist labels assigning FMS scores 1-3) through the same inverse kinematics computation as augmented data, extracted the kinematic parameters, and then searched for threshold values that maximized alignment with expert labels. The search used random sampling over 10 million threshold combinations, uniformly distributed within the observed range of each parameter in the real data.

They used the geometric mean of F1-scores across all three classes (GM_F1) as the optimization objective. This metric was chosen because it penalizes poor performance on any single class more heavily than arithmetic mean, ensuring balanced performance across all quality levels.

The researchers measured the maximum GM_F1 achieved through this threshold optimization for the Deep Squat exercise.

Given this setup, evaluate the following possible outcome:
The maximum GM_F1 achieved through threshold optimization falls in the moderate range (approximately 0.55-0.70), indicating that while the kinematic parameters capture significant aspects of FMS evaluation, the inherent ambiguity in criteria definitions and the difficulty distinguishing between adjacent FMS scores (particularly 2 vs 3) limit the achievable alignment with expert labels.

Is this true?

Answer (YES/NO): NO